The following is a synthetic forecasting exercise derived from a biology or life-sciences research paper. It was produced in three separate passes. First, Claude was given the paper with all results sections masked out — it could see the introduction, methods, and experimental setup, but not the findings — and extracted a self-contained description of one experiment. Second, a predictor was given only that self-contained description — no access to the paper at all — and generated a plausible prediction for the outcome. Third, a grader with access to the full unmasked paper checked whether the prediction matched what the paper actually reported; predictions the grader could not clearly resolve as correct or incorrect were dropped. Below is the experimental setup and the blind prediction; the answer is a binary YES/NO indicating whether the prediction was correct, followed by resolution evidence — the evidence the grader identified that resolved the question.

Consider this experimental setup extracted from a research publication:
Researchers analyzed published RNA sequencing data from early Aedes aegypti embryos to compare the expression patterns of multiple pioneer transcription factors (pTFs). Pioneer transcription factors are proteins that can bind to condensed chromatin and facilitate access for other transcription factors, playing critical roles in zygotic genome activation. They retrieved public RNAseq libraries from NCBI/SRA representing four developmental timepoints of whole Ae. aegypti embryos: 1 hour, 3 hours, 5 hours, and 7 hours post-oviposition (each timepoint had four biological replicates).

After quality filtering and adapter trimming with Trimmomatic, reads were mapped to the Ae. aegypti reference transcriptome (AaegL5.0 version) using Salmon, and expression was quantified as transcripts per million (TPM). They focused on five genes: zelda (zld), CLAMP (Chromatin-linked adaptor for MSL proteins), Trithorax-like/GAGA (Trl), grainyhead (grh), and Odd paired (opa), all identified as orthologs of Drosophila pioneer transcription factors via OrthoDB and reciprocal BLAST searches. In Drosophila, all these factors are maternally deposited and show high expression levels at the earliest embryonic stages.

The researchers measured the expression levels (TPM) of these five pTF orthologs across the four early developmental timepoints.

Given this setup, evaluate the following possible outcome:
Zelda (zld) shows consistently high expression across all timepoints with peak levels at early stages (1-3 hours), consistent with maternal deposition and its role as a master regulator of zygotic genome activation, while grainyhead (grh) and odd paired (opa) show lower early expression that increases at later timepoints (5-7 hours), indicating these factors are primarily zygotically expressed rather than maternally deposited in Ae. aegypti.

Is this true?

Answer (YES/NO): NO